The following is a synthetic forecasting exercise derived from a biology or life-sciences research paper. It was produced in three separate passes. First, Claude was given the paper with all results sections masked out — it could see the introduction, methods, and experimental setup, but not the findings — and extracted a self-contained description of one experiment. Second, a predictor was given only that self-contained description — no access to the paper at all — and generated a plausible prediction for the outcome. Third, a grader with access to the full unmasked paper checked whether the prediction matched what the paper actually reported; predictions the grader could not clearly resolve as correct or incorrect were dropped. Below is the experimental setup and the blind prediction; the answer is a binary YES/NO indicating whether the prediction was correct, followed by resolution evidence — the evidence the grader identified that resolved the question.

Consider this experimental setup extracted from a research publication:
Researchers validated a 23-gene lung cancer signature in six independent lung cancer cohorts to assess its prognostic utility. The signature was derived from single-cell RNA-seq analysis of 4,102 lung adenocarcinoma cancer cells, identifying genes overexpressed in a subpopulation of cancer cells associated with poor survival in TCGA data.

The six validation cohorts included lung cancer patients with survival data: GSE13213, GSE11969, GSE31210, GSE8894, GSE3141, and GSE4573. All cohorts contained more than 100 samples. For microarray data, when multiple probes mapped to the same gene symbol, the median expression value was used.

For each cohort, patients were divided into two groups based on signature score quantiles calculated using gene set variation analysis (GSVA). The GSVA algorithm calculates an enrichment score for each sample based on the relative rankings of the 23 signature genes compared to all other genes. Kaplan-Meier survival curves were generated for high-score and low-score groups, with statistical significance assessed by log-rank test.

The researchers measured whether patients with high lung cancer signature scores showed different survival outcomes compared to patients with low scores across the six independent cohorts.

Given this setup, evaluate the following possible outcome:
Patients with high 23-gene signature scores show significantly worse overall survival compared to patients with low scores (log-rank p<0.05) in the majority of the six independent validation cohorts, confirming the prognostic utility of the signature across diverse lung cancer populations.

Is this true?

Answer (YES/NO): YES